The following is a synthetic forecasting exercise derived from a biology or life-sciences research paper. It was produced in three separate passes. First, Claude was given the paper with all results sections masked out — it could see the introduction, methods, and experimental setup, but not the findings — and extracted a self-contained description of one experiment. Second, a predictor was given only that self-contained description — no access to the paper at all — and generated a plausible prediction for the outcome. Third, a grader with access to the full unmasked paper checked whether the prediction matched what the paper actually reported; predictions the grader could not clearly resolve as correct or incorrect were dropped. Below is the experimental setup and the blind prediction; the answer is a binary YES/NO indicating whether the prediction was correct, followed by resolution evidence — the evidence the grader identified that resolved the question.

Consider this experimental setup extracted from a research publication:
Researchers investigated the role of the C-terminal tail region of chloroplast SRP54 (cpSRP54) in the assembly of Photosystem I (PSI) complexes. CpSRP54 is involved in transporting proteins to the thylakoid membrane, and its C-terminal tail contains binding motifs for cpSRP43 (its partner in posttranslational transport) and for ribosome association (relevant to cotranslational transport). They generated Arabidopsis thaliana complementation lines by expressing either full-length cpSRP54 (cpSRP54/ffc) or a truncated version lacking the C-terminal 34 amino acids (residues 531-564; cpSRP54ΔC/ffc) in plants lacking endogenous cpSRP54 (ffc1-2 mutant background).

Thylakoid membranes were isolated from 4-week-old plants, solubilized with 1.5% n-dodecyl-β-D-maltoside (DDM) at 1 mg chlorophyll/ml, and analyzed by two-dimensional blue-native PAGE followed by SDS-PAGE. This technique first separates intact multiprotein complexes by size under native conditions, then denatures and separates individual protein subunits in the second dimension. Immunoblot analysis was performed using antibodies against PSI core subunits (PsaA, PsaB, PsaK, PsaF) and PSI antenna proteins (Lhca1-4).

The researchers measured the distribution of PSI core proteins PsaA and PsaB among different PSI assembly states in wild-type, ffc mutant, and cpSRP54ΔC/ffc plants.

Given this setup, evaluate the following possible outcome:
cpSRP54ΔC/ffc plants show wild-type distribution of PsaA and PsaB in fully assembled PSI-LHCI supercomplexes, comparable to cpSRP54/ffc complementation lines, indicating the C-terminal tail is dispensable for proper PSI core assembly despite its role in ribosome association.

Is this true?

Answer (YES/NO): NO